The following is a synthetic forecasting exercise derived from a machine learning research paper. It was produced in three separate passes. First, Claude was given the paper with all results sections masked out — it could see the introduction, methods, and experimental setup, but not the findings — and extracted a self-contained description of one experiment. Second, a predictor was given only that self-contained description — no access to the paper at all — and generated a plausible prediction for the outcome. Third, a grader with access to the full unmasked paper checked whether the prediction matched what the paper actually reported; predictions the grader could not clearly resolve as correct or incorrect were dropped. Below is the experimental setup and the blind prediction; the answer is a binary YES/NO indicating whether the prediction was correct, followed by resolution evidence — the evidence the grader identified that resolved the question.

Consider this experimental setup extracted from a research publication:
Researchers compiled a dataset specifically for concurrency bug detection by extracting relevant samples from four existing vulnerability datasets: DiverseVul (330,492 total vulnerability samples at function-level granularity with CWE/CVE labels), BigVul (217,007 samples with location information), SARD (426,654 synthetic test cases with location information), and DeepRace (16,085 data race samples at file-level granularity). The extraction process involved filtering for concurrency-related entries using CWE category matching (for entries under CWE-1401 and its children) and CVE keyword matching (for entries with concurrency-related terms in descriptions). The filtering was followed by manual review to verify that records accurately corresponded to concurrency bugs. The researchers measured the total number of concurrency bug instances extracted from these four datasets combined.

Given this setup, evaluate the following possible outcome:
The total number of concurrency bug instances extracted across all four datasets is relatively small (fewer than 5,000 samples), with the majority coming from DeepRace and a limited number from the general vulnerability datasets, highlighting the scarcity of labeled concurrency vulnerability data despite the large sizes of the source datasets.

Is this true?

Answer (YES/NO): NO